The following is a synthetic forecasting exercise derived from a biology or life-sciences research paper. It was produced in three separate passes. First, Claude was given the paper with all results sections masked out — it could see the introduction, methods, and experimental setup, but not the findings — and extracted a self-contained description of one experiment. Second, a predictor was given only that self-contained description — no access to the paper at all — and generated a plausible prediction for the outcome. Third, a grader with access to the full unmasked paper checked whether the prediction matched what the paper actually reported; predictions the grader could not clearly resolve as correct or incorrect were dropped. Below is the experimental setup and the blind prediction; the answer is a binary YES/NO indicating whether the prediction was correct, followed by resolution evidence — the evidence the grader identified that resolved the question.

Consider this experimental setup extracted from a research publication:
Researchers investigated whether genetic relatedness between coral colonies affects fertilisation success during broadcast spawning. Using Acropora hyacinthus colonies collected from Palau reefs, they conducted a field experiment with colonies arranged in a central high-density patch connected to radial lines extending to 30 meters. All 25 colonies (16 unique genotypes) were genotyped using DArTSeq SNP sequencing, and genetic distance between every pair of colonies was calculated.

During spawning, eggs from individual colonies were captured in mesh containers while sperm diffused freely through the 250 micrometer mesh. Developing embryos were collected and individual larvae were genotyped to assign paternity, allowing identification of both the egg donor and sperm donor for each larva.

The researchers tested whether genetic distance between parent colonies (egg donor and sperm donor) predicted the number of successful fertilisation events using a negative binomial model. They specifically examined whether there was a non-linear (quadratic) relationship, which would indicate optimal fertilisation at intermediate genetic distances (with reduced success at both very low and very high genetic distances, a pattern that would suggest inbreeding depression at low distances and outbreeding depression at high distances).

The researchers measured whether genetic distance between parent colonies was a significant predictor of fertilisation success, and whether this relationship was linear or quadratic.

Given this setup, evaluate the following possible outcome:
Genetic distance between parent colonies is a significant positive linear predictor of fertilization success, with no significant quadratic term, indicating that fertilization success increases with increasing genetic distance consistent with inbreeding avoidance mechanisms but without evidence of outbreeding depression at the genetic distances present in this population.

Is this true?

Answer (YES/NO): NO